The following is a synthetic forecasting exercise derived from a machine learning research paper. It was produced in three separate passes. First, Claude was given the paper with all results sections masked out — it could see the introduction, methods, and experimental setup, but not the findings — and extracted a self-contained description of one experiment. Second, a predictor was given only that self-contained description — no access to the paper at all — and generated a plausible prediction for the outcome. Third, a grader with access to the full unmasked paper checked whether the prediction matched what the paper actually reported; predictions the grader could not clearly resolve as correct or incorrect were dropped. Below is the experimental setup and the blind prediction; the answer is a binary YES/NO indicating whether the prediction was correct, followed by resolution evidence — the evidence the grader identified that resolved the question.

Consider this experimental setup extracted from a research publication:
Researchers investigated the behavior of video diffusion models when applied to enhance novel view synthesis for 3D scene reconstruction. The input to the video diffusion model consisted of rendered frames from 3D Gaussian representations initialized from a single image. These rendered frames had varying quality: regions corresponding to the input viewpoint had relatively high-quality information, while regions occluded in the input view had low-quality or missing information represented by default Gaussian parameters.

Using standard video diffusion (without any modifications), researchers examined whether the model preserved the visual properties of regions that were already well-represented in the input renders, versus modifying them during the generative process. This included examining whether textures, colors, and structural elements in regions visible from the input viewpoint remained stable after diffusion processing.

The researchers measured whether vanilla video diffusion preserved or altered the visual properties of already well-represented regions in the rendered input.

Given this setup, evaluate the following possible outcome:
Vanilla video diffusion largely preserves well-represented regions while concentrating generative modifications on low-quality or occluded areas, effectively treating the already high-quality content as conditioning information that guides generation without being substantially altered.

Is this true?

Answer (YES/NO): NO